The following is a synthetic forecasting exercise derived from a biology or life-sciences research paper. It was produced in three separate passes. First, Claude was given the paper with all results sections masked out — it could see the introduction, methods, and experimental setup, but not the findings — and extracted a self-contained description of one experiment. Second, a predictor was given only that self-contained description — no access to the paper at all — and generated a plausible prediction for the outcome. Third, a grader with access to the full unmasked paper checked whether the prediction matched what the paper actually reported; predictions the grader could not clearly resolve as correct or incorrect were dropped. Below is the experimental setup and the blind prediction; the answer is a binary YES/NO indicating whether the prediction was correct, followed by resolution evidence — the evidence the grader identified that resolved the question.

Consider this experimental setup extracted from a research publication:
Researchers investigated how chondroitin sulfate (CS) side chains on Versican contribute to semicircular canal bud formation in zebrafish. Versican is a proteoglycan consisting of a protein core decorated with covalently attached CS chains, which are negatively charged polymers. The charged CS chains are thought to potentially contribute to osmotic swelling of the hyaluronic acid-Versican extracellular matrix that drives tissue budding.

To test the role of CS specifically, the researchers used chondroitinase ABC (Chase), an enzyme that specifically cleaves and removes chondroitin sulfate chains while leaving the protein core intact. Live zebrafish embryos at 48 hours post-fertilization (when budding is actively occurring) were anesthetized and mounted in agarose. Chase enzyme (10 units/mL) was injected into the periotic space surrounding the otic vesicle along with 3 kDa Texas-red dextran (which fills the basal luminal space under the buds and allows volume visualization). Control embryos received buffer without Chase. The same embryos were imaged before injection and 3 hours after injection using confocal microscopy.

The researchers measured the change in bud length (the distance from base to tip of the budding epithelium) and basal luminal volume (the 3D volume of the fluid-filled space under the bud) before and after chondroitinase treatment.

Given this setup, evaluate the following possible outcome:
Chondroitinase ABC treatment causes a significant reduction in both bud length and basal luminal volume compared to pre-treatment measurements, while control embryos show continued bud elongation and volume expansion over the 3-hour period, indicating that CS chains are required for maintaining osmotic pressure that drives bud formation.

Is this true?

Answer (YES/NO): YES